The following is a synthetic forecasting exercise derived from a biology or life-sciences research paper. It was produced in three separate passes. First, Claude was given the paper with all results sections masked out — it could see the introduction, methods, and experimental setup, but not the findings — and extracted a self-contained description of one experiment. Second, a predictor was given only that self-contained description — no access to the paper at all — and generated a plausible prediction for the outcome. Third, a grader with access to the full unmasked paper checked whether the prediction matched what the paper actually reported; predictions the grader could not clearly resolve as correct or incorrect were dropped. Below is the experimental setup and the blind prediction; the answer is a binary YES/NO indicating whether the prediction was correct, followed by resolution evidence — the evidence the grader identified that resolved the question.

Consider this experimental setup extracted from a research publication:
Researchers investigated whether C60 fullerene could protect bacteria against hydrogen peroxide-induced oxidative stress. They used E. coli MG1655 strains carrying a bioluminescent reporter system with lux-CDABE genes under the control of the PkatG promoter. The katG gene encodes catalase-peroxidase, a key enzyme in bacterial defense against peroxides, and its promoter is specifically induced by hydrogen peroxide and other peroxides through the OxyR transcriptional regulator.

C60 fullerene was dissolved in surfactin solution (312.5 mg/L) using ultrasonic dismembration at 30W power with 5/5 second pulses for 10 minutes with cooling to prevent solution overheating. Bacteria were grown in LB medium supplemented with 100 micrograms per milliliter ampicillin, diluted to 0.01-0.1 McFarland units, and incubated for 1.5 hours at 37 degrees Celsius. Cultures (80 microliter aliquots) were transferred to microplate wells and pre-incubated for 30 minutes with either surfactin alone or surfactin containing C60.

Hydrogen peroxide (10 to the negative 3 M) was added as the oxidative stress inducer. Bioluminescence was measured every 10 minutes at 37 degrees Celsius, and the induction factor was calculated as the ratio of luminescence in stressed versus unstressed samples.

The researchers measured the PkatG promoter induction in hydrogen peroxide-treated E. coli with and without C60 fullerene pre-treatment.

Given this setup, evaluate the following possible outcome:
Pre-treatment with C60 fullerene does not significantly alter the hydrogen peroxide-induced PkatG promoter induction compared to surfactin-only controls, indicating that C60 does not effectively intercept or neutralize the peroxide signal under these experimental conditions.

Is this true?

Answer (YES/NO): NO